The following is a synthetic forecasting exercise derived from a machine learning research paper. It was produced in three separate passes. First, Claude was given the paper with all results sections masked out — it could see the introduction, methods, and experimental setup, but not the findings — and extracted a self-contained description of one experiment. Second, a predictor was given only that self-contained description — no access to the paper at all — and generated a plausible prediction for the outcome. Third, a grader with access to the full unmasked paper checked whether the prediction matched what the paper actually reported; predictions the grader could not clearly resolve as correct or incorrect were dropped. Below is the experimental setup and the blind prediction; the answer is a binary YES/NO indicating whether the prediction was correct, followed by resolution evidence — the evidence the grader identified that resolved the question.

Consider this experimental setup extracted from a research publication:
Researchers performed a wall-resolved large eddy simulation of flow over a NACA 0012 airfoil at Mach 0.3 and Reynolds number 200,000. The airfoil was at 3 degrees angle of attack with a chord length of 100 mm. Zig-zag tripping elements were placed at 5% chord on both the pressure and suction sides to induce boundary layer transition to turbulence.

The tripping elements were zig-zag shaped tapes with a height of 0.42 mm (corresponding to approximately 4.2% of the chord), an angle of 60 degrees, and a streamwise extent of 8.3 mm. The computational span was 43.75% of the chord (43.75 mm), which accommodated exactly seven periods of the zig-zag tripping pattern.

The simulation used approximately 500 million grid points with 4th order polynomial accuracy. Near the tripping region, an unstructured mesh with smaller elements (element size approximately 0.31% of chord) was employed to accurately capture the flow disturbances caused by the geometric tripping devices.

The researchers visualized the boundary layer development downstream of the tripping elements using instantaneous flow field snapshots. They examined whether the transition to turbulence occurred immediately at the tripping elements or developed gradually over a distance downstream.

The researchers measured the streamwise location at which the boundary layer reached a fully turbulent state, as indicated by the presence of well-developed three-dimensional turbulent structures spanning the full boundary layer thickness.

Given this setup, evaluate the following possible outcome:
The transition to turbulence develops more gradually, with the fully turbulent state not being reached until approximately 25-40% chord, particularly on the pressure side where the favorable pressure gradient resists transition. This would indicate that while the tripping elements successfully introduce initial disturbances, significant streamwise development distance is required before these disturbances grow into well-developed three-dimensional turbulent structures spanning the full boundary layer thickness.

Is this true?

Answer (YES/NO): NO